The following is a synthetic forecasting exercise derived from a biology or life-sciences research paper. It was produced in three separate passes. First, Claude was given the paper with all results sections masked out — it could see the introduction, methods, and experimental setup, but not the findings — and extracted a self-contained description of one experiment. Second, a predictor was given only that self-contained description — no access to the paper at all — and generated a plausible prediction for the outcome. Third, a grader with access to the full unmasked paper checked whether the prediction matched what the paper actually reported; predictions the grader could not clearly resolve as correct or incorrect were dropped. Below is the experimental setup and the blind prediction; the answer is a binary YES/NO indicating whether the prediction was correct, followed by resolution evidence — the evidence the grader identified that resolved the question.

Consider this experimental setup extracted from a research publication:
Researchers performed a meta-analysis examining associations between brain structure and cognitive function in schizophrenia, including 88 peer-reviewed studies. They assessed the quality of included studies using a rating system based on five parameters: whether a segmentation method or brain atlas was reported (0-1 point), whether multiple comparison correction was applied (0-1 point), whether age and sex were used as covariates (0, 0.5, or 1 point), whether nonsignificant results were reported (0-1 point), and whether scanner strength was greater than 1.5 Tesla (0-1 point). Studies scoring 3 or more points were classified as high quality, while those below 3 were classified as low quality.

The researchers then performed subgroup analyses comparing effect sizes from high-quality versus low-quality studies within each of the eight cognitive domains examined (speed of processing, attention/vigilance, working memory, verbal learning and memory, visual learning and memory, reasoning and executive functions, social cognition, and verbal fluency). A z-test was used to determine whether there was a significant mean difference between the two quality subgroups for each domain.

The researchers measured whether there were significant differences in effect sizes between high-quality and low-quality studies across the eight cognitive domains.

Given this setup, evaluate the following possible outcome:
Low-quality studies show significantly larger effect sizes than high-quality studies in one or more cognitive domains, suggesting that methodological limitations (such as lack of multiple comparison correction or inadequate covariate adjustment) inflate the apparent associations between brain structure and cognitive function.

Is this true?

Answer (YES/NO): YES